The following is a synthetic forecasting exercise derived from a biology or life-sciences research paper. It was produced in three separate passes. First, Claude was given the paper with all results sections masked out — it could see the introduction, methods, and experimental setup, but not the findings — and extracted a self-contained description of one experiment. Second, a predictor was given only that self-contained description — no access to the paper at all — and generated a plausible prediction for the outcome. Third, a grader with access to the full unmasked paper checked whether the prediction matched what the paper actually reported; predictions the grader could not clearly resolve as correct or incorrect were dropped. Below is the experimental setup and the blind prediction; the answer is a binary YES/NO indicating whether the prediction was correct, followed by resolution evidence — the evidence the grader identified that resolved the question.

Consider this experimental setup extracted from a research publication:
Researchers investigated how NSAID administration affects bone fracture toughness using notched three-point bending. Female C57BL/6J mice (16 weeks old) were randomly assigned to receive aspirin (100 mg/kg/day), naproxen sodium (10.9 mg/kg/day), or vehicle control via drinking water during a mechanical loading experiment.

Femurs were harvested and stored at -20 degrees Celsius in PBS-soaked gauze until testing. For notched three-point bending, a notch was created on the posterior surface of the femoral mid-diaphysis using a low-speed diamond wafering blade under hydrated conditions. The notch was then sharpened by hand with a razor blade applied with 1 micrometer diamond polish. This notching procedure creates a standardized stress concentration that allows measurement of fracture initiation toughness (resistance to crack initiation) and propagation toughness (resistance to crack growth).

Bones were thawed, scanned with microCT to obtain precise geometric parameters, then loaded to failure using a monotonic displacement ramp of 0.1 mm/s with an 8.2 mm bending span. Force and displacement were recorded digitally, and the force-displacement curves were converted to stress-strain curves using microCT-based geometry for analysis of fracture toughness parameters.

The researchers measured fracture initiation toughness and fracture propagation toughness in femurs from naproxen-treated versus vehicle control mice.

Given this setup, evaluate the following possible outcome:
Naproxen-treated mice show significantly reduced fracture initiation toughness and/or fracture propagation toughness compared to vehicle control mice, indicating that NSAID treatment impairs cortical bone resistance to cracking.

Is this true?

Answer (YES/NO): NO